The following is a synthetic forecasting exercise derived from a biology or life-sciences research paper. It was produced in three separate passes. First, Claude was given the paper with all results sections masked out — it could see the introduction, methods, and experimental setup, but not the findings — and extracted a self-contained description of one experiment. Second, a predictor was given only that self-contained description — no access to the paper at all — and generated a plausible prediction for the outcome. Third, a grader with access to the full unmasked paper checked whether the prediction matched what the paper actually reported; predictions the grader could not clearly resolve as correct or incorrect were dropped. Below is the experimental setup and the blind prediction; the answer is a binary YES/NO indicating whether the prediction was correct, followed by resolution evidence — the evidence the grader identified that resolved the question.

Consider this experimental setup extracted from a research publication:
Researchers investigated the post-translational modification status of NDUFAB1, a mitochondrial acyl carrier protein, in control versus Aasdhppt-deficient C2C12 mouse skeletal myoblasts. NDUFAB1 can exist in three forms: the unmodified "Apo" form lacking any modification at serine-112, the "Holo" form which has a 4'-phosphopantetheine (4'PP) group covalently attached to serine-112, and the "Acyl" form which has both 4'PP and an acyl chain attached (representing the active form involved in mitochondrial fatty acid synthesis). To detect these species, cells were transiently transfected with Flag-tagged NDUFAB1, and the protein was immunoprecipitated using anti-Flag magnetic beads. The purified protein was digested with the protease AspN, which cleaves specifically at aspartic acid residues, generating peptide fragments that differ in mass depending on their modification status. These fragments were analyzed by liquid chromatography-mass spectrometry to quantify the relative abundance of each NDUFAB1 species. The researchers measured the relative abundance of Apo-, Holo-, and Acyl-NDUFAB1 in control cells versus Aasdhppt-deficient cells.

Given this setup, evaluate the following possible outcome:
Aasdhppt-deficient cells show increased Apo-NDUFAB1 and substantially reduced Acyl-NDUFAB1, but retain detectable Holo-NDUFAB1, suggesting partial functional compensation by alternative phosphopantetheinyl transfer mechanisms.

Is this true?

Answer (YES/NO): NO